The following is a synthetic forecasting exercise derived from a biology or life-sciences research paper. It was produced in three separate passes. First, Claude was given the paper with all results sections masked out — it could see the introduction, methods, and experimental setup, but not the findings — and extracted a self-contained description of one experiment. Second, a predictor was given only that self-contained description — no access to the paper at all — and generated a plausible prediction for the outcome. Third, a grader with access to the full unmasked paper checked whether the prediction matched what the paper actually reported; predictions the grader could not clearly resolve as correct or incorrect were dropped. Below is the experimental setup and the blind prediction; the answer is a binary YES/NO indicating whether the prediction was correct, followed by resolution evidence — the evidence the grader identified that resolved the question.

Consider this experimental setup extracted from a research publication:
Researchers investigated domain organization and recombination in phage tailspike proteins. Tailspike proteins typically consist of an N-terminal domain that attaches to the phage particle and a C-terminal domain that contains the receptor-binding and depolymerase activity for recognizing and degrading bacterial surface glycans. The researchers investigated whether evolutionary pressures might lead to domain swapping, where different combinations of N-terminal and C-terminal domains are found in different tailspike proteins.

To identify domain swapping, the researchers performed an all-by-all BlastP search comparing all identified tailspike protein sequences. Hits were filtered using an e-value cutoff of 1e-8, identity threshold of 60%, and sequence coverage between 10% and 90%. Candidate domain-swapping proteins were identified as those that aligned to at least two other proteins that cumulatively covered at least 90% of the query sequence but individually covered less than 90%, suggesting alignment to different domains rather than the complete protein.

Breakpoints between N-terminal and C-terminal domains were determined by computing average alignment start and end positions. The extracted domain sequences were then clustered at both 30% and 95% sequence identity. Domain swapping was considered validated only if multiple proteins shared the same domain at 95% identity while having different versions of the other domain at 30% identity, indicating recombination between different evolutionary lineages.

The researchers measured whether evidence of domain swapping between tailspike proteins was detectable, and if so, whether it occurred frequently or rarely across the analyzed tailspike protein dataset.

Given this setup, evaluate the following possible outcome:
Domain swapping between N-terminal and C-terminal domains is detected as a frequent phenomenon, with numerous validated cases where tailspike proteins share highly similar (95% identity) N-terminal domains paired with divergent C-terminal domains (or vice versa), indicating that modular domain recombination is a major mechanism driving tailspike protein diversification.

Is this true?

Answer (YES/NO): YES